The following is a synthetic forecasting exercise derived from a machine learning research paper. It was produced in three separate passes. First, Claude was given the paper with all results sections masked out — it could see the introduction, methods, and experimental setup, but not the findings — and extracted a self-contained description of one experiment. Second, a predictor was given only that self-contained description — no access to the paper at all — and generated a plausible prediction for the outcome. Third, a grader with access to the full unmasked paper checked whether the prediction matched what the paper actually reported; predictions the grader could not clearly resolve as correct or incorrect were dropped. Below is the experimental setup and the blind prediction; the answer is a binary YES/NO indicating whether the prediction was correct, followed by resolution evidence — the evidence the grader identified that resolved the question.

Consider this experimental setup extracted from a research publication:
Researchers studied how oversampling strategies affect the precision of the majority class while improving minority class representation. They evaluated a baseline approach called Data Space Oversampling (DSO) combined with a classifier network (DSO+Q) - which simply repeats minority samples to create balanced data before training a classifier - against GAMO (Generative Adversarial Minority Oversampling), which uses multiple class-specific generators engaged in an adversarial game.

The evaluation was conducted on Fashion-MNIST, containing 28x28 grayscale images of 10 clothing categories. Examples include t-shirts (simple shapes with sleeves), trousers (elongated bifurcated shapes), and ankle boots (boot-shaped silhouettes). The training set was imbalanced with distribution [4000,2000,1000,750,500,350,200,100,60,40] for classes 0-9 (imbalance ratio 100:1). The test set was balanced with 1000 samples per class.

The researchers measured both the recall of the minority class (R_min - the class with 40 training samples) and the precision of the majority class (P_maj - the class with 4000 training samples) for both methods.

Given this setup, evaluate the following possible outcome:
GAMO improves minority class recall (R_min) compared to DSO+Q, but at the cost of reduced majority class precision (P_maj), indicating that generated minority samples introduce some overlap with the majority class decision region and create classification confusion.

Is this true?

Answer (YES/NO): NO